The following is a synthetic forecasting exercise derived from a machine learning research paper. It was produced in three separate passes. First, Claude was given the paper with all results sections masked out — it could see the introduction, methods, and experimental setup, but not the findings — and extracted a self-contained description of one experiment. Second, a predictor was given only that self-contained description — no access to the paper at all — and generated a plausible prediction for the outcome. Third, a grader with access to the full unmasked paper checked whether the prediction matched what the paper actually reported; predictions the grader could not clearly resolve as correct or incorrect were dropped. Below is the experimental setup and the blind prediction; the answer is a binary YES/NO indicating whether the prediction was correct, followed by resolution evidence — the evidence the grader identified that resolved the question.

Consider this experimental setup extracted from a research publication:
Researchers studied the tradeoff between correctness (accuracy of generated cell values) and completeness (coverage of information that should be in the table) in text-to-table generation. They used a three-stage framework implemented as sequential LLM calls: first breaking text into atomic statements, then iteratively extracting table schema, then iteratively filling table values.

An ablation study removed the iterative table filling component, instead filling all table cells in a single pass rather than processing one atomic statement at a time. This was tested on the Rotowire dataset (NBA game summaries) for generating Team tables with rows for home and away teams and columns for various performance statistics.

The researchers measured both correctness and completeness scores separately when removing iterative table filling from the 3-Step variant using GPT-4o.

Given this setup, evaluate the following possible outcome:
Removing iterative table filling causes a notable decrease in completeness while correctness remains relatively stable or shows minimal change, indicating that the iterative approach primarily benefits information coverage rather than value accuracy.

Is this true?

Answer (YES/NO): NO